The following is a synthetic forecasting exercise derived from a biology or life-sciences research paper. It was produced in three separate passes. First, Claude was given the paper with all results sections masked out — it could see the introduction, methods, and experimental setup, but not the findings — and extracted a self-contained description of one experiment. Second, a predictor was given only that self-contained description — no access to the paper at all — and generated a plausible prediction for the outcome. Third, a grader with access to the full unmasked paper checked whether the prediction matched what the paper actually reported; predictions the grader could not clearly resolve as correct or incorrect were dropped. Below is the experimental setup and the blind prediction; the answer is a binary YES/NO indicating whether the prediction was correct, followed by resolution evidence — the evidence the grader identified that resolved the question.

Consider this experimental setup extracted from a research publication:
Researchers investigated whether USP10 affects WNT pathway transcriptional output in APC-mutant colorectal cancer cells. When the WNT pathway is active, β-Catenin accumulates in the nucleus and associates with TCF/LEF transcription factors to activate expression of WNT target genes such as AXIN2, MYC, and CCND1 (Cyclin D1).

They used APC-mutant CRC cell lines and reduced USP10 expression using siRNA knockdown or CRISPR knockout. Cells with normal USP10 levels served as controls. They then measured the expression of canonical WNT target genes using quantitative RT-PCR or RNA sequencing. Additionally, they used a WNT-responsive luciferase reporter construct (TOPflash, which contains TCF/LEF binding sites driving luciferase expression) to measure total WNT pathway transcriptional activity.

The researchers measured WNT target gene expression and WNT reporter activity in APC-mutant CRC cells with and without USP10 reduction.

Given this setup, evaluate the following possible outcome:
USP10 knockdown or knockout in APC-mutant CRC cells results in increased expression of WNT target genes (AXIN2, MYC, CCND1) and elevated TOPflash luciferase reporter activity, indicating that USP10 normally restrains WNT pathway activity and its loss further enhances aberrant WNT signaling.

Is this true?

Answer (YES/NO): NO